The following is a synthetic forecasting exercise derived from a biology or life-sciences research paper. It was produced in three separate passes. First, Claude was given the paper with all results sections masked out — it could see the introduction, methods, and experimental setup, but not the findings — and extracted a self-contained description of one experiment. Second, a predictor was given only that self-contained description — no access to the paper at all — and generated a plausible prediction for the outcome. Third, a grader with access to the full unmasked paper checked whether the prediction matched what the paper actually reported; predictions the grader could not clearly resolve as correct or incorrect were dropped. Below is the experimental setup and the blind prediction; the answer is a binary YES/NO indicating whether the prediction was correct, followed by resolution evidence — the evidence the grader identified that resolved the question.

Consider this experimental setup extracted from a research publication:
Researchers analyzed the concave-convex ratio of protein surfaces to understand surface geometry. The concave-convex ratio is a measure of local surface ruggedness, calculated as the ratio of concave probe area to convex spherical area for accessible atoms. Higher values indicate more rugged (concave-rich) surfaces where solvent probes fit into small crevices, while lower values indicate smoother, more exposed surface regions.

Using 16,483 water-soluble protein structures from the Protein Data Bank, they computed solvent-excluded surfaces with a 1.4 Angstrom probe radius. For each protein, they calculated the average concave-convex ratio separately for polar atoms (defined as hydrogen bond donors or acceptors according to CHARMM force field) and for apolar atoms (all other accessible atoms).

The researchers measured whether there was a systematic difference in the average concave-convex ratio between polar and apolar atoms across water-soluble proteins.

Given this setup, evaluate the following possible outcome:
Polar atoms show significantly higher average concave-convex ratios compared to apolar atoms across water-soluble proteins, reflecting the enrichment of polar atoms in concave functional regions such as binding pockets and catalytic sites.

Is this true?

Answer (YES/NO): NO